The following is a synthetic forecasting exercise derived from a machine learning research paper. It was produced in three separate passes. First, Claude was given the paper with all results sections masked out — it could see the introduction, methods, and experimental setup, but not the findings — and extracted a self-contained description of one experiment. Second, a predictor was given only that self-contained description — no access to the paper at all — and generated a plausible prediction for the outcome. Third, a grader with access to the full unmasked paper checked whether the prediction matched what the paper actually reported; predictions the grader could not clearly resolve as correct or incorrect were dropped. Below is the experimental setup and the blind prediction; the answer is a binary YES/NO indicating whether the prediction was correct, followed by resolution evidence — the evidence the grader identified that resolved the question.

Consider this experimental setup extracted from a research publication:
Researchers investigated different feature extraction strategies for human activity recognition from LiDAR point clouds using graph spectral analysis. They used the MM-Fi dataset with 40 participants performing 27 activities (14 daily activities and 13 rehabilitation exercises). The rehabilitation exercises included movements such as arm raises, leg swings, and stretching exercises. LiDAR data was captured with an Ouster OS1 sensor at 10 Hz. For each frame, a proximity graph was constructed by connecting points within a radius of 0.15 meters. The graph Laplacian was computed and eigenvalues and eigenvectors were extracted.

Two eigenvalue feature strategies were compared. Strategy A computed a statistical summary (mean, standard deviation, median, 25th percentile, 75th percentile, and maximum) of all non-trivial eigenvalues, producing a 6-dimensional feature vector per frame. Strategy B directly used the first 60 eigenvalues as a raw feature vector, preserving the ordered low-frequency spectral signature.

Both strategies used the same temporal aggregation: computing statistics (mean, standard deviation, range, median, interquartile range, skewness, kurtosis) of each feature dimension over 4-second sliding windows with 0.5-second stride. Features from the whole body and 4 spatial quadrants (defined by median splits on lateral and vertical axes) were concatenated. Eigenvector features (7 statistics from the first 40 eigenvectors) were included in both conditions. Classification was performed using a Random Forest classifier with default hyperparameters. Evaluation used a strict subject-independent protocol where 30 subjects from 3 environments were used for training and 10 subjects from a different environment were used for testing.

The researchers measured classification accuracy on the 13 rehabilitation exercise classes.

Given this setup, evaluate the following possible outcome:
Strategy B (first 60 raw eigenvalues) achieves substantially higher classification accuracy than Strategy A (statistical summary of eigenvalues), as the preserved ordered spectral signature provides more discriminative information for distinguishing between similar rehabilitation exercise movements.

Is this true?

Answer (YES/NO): YES